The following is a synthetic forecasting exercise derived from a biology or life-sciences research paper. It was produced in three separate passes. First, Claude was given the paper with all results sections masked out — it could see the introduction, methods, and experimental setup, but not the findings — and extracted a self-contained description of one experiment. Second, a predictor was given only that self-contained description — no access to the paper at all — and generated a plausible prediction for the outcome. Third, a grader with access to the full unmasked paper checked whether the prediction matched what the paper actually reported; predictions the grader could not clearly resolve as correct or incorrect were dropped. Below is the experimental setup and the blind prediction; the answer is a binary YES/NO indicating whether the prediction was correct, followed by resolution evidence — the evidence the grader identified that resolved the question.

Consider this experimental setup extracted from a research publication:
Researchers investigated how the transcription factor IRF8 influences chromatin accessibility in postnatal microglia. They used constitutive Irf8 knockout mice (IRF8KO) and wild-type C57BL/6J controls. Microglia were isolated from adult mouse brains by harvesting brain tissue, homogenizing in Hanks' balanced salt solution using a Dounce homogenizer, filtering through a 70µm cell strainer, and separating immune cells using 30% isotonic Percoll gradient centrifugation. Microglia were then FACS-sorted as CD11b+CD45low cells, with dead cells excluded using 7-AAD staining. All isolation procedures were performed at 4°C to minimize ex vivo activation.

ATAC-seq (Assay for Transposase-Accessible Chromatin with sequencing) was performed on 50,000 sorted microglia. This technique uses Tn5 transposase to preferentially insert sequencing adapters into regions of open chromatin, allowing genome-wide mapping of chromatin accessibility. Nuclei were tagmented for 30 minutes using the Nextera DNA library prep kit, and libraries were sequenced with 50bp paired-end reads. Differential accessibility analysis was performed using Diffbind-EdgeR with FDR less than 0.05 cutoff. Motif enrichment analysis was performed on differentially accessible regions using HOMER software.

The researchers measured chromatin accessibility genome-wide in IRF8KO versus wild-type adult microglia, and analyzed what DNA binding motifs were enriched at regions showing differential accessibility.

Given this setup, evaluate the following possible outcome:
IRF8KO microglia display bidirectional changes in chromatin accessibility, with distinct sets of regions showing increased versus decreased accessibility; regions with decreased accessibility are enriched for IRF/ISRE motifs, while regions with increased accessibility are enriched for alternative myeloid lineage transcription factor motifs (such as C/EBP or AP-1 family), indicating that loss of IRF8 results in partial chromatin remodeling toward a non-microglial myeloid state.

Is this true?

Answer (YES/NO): YES